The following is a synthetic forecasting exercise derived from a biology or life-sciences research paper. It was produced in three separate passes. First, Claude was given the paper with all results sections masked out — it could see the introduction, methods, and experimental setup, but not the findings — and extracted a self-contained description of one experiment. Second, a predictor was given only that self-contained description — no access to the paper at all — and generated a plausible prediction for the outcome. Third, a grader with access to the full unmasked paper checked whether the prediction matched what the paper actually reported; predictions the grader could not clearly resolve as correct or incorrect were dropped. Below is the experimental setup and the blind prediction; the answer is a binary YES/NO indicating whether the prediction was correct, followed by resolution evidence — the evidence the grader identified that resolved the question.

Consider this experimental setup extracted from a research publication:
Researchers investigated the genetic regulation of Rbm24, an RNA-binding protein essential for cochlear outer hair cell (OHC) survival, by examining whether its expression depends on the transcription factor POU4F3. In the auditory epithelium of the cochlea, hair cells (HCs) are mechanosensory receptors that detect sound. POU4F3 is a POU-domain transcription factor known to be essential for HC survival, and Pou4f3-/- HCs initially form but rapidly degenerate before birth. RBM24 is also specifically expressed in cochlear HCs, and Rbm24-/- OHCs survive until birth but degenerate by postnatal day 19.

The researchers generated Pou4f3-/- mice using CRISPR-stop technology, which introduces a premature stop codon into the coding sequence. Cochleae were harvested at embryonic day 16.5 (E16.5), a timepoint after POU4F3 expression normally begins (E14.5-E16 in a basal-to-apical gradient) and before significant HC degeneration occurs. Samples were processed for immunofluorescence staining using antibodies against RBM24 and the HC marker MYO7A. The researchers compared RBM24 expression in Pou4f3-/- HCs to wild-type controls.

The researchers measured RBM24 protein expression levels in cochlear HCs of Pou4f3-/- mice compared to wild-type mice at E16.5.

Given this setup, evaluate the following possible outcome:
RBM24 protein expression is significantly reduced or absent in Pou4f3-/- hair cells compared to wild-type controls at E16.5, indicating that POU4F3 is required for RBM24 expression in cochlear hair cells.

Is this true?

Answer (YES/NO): YES